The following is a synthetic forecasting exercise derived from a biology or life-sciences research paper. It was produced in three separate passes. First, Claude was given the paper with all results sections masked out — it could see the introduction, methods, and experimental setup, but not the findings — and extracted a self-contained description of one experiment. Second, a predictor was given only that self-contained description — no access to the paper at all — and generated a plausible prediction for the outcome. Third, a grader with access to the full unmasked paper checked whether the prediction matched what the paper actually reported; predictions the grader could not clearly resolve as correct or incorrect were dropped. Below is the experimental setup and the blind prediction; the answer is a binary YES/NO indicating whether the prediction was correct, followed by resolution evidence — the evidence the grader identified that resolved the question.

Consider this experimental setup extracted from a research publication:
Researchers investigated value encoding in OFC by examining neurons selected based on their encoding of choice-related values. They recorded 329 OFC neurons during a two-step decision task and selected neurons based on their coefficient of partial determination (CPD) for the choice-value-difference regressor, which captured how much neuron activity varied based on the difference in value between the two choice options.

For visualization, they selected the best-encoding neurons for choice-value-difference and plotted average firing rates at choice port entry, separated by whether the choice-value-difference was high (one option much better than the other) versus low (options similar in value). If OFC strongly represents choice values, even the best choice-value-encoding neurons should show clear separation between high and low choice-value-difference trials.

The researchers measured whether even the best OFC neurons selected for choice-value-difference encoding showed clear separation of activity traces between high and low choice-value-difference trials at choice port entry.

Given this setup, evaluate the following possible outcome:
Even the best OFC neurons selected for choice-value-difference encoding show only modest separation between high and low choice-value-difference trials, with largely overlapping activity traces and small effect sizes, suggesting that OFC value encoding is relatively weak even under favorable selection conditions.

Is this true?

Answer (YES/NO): YES